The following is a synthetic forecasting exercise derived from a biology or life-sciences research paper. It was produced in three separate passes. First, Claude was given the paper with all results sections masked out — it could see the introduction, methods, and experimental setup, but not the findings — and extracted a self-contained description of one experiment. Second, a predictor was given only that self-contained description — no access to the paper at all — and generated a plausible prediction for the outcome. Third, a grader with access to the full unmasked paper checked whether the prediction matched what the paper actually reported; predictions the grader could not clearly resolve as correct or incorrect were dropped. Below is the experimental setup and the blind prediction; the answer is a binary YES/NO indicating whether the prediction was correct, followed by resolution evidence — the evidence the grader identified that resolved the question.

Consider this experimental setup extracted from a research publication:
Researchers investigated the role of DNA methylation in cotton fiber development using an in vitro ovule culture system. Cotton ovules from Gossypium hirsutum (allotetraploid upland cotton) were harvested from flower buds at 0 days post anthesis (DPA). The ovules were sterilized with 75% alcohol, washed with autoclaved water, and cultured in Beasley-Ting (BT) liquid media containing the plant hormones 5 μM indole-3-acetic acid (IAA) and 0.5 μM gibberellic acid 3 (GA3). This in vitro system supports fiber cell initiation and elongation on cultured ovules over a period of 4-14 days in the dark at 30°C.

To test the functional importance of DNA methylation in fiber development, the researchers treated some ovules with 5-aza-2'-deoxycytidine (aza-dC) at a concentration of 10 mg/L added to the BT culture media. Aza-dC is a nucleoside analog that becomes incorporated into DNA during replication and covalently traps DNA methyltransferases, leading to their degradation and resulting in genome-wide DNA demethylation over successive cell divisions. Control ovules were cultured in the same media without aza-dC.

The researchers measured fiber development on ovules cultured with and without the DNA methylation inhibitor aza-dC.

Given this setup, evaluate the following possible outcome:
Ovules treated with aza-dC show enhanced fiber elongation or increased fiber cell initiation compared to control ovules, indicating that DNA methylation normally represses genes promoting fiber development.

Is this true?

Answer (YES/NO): NO